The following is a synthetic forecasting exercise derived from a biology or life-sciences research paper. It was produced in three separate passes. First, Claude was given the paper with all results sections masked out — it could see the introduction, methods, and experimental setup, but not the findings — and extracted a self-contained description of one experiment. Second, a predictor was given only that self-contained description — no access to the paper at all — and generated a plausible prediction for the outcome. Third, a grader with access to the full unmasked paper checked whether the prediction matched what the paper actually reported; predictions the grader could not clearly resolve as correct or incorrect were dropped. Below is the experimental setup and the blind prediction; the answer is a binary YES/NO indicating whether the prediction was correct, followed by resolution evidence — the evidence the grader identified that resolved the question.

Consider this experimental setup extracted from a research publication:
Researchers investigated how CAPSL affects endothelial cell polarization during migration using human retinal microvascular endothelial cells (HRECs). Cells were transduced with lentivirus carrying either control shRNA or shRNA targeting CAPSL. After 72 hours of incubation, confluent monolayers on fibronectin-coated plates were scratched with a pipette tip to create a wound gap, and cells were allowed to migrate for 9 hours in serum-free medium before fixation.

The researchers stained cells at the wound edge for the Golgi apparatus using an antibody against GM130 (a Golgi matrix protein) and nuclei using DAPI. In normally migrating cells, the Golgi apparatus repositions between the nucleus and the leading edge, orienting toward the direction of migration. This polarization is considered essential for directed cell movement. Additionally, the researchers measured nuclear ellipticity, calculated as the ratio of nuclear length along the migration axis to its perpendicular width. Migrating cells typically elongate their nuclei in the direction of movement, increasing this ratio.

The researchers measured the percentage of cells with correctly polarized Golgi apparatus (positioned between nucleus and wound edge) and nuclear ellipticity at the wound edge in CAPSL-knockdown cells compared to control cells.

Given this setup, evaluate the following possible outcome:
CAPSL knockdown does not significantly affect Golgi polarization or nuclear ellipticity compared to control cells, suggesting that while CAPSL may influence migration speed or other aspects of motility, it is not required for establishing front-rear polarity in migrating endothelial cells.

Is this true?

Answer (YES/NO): NO